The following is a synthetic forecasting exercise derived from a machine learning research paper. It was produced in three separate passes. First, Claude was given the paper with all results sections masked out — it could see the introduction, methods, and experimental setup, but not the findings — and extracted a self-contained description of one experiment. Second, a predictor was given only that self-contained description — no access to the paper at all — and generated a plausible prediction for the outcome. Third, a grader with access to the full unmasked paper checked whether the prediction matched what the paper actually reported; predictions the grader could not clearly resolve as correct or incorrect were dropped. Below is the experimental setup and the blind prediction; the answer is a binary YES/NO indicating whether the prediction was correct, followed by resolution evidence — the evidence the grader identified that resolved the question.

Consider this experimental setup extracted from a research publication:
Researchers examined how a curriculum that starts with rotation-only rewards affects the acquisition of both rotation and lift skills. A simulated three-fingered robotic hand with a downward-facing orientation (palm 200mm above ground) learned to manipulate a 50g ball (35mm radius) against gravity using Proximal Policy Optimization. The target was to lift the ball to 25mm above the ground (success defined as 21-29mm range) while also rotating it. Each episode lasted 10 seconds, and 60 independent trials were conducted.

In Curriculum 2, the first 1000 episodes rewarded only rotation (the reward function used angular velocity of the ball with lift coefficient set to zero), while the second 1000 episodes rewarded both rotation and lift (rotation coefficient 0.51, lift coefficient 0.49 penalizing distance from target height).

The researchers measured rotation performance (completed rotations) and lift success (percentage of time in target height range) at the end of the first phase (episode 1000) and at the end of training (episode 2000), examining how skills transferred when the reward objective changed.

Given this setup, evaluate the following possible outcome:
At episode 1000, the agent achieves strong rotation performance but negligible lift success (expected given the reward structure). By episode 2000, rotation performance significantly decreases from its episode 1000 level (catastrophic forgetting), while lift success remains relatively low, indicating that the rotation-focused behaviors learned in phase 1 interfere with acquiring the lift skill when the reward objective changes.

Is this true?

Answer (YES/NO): NO